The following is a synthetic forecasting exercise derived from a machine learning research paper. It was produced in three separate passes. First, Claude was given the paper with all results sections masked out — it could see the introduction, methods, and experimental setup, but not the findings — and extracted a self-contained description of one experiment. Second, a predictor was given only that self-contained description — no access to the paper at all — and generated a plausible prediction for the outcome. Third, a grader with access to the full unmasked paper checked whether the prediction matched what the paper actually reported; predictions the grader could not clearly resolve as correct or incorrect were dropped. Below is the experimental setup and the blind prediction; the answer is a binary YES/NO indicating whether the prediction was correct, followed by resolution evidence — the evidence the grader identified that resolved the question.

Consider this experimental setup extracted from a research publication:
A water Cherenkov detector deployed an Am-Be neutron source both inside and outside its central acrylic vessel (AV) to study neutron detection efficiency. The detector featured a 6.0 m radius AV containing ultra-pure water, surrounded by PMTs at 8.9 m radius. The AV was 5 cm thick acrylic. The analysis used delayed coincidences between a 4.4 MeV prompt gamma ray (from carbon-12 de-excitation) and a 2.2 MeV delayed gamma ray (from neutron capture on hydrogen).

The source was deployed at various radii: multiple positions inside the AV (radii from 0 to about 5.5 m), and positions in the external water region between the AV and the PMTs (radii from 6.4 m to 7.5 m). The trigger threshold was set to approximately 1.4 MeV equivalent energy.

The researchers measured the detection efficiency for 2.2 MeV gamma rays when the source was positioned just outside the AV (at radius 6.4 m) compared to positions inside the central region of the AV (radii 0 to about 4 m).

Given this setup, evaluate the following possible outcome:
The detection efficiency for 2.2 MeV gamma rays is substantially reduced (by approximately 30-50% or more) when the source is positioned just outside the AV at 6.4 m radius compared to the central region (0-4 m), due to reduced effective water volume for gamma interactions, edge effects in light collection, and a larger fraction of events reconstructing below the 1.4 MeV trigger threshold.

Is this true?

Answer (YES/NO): NO